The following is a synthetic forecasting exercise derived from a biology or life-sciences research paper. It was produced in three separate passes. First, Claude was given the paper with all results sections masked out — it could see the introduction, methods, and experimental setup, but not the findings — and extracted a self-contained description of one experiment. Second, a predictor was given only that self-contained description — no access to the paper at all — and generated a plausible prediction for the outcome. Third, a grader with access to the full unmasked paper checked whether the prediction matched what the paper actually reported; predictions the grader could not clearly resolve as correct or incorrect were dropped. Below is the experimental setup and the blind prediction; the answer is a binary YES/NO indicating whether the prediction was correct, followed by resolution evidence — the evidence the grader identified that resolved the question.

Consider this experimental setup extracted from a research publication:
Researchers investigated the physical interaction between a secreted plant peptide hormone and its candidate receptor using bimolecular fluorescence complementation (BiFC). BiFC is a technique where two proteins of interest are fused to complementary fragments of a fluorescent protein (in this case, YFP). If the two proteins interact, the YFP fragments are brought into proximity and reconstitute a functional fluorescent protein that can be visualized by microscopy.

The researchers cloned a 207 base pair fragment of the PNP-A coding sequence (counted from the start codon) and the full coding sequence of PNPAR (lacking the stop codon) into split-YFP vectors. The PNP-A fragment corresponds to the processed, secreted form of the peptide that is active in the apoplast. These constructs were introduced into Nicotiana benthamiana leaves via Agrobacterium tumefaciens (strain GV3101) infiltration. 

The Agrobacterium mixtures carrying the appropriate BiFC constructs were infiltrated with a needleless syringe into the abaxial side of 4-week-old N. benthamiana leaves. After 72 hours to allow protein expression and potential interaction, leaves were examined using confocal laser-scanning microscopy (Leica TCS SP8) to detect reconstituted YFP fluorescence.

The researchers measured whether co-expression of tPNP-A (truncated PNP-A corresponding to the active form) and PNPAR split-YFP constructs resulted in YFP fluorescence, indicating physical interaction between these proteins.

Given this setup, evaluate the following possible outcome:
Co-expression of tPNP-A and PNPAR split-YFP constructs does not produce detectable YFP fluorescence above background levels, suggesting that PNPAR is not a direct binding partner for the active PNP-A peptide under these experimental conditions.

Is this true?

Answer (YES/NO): NO